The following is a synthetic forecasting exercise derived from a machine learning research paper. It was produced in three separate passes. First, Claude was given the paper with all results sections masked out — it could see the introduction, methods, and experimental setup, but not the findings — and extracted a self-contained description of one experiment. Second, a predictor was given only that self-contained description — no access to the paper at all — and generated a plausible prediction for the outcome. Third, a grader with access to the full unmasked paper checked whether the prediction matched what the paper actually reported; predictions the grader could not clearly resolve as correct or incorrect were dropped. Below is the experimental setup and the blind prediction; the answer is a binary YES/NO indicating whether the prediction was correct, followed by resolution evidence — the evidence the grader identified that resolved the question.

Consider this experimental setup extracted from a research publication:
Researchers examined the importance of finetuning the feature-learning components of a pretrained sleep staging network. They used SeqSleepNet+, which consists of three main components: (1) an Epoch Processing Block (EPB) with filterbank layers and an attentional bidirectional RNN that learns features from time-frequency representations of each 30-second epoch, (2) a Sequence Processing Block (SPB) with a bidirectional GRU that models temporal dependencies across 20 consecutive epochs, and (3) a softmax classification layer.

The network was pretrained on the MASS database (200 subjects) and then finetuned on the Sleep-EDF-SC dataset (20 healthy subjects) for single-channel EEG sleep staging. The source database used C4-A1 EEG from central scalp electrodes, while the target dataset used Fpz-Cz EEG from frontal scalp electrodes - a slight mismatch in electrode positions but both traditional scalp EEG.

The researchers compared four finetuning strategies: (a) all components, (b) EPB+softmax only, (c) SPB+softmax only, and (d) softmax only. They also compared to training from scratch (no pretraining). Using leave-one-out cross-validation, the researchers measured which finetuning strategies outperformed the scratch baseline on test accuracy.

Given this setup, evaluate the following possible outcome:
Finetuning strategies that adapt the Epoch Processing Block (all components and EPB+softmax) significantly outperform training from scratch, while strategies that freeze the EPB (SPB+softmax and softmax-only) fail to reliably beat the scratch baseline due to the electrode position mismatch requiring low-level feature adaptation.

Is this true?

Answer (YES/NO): NO